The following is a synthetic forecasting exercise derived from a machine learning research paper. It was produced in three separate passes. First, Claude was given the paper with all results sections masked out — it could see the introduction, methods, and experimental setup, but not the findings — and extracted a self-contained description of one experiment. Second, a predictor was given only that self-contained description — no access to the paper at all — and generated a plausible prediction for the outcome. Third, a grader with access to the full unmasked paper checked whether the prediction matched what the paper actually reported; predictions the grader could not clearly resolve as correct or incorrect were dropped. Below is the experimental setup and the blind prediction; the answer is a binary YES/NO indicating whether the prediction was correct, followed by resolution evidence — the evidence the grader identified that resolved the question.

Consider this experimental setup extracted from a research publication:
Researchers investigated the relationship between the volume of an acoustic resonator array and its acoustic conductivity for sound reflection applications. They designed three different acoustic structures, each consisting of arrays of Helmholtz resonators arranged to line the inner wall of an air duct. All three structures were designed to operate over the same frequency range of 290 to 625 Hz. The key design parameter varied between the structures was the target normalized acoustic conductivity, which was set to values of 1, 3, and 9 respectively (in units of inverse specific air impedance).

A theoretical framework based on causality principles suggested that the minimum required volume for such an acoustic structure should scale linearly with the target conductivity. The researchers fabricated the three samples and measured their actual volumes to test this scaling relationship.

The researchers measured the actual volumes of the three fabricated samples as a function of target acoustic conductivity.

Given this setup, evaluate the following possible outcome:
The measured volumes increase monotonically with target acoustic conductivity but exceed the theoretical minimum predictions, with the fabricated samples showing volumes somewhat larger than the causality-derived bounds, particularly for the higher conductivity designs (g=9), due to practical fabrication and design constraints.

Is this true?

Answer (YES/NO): NO